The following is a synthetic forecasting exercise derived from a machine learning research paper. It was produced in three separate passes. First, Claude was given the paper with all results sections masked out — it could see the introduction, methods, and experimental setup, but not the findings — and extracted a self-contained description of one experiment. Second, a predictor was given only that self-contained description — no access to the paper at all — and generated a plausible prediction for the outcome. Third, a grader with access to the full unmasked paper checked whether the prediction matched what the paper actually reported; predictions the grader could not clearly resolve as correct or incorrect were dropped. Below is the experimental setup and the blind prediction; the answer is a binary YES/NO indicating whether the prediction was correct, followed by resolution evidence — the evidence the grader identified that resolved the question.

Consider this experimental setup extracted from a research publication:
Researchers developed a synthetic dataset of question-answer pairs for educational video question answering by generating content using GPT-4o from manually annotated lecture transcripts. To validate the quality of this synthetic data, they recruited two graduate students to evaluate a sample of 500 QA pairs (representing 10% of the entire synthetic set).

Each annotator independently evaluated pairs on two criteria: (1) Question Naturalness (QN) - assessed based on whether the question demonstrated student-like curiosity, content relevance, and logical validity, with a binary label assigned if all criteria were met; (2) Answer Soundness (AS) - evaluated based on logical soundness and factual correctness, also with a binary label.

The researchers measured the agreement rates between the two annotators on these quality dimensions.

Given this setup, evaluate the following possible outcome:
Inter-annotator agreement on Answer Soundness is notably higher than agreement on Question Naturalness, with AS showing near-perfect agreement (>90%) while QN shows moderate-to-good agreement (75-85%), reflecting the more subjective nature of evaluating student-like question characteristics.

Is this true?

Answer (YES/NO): NO